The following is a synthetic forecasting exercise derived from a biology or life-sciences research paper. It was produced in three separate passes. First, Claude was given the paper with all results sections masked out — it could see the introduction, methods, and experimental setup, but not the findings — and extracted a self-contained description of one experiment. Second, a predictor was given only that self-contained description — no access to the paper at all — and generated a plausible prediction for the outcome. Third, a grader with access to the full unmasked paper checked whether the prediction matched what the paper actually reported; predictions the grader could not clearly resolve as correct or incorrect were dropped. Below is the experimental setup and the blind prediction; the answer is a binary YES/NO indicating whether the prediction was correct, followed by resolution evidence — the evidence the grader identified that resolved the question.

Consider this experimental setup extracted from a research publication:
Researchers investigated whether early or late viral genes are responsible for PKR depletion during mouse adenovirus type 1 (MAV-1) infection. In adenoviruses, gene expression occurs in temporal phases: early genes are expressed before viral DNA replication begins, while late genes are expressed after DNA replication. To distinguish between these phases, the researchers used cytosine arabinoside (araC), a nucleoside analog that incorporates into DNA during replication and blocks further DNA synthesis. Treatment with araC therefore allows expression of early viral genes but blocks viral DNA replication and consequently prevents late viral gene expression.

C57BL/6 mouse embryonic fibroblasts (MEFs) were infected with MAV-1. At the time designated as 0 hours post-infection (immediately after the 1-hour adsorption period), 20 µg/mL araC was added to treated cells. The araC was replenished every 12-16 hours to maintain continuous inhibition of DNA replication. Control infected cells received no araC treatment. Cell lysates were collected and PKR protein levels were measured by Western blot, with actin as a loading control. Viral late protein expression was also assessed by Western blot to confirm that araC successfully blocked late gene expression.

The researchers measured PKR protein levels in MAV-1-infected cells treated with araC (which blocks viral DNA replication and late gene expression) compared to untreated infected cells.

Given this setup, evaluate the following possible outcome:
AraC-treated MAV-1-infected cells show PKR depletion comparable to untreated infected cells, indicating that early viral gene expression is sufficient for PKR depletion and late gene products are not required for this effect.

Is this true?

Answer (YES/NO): YES